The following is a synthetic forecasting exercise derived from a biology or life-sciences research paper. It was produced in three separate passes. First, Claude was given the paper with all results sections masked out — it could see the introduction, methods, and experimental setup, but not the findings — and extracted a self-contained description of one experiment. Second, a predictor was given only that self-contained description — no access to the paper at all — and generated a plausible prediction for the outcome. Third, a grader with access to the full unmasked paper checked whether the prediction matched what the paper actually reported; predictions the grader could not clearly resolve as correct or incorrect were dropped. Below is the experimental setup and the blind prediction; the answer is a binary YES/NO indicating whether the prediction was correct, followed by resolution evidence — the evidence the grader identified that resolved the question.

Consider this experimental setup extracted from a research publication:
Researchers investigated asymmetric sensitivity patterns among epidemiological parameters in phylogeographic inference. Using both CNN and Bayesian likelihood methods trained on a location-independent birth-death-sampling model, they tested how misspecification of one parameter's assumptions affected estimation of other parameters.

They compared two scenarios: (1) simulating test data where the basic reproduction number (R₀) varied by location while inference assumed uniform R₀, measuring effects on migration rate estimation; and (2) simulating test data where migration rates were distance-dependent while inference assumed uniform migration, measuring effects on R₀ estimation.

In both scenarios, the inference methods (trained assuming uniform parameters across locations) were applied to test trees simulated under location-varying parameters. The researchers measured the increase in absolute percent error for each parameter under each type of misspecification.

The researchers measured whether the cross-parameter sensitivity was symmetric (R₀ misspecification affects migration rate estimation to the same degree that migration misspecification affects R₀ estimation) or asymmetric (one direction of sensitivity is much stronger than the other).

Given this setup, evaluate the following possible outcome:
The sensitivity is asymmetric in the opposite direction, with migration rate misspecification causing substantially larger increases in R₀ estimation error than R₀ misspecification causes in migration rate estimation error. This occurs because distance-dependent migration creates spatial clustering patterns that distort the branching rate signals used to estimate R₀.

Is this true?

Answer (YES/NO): NO